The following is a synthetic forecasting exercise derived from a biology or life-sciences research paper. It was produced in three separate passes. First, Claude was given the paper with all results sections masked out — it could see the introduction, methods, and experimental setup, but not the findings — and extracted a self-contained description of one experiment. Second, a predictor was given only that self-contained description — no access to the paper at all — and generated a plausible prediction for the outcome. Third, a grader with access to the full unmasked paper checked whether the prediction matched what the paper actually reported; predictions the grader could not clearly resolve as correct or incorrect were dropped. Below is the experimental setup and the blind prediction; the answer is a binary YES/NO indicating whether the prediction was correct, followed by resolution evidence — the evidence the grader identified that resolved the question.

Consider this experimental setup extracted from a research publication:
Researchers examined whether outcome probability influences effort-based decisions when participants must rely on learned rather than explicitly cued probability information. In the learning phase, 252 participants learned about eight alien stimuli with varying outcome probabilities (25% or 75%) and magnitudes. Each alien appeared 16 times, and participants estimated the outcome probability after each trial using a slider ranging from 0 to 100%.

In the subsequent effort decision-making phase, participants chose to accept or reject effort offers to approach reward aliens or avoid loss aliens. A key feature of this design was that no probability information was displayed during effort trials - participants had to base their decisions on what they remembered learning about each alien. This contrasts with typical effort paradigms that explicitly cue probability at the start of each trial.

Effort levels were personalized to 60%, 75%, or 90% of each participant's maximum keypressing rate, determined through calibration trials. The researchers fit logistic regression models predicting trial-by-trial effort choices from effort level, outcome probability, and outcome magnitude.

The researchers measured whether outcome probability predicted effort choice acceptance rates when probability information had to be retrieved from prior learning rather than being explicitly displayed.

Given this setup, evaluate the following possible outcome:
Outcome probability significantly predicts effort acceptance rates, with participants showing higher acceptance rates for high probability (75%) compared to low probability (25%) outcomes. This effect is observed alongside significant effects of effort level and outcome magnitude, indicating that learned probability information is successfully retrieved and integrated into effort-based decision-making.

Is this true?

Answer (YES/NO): YES